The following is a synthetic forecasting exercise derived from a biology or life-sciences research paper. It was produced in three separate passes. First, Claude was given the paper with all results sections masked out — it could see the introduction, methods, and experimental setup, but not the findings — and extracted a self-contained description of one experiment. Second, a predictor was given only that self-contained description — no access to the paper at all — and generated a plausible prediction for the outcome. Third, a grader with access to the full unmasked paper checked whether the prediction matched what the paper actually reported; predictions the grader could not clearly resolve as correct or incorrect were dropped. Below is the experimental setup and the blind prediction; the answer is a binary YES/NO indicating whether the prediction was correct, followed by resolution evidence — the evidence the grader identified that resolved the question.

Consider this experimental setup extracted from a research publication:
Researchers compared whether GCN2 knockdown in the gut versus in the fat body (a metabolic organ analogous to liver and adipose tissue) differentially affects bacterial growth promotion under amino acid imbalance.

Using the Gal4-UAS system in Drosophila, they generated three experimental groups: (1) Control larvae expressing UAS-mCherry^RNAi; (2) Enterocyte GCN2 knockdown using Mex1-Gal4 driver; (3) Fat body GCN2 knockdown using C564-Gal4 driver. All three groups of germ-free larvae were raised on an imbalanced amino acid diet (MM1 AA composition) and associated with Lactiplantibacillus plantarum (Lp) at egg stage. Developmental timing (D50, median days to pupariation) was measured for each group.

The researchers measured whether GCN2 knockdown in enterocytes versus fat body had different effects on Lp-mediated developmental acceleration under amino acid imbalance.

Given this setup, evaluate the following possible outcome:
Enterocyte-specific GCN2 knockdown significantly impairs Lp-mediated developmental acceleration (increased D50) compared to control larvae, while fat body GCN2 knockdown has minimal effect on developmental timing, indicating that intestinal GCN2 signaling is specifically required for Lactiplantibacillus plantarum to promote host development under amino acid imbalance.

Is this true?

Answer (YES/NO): YES